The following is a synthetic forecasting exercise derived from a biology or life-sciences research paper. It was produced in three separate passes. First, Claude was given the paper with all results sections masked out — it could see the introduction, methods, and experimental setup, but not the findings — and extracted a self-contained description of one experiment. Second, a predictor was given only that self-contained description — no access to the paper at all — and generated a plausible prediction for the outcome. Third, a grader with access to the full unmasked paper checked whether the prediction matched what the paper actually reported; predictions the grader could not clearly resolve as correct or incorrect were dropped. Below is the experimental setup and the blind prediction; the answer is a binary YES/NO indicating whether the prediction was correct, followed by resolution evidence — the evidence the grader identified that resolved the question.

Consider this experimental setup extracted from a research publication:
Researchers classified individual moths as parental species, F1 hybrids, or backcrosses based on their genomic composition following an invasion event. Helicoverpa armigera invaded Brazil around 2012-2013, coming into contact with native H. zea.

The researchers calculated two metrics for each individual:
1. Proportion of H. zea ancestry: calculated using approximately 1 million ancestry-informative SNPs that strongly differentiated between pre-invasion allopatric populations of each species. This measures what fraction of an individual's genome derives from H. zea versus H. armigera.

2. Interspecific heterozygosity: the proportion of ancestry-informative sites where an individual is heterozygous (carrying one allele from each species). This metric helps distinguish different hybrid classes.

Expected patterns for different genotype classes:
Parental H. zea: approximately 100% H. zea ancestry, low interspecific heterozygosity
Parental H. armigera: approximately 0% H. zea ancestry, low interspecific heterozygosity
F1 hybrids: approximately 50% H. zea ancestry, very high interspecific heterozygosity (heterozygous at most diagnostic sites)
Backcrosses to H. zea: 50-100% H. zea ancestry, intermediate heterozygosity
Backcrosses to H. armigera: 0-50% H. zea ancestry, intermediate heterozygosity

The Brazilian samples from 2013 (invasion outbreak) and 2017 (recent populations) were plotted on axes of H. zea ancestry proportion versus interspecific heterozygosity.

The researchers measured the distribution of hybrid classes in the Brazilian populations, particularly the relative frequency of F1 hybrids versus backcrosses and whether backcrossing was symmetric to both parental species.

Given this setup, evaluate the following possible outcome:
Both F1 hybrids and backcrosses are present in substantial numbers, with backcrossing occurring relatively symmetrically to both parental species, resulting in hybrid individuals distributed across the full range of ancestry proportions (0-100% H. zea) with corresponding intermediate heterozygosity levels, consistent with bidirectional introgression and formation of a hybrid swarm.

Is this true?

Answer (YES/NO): NO